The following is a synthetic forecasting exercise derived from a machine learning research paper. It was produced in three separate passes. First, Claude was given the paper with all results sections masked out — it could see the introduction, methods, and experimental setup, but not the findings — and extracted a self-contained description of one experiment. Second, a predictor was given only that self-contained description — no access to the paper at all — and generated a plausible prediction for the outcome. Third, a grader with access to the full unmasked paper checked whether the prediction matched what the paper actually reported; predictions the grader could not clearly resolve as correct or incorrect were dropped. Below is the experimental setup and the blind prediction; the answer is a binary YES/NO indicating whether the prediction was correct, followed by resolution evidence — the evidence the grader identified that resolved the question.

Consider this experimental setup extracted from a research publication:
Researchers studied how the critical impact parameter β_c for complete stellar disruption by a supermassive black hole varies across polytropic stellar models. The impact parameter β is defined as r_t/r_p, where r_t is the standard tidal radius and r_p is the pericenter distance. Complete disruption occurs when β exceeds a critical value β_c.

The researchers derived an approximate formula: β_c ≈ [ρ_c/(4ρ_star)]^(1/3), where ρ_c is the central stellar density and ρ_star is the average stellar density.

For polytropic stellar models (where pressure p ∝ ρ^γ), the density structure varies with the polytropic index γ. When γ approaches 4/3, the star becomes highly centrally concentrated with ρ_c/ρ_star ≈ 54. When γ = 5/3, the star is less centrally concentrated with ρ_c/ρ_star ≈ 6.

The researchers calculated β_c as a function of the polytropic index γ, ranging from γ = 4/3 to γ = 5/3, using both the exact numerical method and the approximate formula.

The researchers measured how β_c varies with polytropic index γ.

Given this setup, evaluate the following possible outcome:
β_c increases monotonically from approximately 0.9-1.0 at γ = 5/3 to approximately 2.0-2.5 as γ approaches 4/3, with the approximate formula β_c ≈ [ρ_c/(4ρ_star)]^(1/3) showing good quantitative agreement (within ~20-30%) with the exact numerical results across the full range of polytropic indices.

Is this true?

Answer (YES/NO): YES